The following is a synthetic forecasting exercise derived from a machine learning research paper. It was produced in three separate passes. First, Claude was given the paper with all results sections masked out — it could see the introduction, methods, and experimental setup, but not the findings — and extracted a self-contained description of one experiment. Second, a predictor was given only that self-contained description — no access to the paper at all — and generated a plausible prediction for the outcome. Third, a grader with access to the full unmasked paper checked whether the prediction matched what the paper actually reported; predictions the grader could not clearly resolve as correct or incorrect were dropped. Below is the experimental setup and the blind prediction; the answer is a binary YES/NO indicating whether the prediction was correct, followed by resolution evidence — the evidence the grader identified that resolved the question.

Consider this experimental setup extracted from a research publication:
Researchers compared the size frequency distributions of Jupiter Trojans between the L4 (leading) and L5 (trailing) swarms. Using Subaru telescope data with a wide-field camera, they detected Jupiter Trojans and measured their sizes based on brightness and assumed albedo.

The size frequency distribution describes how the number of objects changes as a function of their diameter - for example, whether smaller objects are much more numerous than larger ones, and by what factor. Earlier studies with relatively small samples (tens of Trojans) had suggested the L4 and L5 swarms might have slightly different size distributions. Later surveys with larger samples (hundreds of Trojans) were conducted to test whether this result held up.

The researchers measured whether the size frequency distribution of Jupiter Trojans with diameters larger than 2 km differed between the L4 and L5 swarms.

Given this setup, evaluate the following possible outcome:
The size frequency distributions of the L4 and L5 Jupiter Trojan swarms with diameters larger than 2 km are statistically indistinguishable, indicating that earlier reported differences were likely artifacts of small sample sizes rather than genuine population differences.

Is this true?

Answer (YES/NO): YES